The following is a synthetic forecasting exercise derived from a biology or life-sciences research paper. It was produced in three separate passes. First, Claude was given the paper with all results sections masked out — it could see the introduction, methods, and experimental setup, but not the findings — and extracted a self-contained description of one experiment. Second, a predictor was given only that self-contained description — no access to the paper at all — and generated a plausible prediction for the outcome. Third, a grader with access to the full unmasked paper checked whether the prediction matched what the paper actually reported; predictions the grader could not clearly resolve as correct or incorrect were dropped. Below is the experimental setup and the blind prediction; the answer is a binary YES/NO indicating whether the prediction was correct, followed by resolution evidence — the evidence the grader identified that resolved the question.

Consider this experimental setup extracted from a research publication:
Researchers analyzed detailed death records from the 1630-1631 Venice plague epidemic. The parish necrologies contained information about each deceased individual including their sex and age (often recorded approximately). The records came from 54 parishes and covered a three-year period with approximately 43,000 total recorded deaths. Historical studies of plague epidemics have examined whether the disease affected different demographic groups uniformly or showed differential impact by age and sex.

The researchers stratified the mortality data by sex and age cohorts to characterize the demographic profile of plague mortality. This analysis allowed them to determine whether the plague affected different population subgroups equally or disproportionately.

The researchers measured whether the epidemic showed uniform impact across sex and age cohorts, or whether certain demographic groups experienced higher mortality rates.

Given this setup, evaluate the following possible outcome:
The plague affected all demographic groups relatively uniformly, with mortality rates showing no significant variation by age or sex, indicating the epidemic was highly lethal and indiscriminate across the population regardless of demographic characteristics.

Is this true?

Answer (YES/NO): NO